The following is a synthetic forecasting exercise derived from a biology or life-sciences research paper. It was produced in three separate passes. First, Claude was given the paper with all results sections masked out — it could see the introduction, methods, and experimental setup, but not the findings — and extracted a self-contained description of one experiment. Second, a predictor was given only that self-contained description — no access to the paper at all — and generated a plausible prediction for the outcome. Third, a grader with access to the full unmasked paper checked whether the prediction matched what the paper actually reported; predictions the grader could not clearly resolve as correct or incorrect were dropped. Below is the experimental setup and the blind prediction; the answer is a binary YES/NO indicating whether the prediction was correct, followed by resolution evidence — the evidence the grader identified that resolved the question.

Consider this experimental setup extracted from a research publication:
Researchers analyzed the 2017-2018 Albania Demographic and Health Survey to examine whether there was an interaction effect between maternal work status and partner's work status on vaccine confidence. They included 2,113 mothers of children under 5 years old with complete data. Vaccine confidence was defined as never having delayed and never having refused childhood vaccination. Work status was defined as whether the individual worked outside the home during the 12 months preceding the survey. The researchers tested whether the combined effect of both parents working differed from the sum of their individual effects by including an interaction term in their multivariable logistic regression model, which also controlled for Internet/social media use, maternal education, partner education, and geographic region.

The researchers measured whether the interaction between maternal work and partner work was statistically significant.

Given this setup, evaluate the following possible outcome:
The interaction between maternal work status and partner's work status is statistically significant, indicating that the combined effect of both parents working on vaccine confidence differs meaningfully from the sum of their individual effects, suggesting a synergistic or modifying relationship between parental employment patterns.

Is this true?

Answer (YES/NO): NO